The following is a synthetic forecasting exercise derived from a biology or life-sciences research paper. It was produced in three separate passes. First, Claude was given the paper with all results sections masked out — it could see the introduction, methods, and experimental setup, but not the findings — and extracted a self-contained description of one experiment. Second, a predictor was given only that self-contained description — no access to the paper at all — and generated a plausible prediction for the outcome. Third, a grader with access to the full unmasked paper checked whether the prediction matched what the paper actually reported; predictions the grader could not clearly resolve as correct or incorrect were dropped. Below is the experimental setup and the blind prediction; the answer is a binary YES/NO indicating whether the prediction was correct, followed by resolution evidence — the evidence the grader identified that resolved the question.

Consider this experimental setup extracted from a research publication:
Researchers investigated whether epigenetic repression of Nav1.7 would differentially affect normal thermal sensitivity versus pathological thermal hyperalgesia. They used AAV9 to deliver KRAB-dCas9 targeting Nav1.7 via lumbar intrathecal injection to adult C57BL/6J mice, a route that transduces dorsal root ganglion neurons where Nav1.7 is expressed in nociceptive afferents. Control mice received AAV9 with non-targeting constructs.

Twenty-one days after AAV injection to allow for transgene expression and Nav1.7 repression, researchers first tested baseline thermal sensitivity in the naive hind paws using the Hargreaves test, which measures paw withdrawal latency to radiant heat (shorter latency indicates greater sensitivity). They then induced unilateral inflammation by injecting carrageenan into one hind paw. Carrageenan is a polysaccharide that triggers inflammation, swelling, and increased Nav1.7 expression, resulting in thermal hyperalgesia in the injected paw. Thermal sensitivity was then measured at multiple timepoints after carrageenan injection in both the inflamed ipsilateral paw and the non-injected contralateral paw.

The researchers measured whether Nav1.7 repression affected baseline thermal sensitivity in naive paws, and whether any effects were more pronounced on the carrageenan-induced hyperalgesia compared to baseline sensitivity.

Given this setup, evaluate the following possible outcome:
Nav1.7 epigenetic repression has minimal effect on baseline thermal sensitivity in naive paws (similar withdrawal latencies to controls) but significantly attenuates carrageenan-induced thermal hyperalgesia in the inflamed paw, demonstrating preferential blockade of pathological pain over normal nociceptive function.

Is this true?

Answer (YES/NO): YES